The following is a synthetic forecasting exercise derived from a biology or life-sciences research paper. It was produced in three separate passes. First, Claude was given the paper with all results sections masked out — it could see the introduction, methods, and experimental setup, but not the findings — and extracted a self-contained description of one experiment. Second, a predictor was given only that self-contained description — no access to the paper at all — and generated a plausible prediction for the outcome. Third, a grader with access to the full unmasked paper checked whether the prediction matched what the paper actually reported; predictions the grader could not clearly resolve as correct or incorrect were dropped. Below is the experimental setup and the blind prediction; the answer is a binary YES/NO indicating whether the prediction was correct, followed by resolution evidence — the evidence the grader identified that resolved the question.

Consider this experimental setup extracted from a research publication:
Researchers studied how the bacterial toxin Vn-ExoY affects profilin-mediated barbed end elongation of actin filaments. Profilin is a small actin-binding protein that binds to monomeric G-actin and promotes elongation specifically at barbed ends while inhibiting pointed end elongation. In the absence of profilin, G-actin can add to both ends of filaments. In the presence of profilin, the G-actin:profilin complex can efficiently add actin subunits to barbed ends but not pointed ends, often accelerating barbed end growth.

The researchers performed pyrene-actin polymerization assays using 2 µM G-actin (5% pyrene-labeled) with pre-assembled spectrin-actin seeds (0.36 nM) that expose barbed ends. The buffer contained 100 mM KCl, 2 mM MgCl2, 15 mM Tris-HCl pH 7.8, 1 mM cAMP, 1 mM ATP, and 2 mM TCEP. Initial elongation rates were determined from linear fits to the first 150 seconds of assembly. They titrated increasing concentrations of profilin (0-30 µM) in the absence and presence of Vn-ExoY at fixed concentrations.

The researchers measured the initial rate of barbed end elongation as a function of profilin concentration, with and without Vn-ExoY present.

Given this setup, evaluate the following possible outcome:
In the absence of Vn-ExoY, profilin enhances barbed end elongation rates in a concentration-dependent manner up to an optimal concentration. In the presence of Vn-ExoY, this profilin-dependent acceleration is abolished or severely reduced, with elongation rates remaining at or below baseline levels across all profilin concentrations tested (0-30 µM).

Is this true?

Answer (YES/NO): NO